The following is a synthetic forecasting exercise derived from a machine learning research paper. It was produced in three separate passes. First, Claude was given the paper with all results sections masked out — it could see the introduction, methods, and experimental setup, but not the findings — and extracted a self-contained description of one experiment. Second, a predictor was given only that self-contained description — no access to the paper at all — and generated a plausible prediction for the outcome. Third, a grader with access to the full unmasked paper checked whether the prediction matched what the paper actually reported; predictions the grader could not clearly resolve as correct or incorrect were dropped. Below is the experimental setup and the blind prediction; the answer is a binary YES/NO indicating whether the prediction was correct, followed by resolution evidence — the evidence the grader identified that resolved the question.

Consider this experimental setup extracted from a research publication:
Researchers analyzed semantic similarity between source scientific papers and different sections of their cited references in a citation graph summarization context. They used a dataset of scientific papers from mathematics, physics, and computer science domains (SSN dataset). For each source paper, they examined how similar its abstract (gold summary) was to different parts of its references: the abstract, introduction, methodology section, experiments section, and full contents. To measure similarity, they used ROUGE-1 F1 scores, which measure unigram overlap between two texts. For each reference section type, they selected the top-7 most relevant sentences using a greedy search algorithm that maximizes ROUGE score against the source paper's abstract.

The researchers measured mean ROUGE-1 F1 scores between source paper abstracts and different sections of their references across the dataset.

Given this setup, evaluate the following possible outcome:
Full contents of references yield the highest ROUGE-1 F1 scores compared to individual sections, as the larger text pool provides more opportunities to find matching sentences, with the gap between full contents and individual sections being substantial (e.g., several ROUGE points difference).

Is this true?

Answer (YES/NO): YES